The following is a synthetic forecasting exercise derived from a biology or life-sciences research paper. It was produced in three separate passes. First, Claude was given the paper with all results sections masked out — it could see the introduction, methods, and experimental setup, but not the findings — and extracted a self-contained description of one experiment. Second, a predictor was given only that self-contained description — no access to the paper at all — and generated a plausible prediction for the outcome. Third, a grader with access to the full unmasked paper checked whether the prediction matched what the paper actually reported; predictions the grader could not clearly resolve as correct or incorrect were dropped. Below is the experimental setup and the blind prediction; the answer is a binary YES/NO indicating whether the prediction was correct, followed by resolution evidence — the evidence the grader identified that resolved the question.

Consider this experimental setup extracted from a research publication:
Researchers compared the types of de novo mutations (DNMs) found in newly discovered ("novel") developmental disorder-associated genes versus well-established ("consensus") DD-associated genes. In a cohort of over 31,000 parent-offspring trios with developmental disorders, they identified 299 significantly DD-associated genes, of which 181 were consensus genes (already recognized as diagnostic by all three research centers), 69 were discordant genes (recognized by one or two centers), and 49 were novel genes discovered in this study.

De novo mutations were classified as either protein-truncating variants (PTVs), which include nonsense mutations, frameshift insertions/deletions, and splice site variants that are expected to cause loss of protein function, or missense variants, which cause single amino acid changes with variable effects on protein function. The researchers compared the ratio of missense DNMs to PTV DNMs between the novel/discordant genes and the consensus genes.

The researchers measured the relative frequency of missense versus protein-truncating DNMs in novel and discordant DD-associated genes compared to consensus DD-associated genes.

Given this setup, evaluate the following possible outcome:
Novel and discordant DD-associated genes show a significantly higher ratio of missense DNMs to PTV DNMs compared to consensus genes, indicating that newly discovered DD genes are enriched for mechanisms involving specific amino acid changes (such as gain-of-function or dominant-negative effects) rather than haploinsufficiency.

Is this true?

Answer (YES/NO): YES